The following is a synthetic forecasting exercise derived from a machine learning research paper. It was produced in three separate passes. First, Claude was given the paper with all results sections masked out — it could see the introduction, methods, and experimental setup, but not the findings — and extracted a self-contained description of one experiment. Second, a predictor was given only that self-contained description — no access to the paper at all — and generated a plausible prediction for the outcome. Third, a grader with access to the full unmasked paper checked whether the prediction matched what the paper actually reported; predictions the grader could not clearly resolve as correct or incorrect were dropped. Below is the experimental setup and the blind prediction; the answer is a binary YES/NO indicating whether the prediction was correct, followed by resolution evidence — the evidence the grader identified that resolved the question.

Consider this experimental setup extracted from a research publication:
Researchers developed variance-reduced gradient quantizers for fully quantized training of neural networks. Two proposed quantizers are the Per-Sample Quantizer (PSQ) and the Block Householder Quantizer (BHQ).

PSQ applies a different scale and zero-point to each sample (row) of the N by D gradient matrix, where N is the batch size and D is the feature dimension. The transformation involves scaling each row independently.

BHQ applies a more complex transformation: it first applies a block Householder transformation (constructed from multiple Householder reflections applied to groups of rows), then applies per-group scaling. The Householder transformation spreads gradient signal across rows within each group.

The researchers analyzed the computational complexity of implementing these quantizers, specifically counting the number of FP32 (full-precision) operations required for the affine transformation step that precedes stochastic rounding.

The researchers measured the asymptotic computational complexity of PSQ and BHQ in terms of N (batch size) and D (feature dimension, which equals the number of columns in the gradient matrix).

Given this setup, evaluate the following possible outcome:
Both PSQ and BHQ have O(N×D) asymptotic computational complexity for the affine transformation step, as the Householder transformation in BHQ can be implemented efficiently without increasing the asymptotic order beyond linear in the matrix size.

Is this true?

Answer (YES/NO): YES